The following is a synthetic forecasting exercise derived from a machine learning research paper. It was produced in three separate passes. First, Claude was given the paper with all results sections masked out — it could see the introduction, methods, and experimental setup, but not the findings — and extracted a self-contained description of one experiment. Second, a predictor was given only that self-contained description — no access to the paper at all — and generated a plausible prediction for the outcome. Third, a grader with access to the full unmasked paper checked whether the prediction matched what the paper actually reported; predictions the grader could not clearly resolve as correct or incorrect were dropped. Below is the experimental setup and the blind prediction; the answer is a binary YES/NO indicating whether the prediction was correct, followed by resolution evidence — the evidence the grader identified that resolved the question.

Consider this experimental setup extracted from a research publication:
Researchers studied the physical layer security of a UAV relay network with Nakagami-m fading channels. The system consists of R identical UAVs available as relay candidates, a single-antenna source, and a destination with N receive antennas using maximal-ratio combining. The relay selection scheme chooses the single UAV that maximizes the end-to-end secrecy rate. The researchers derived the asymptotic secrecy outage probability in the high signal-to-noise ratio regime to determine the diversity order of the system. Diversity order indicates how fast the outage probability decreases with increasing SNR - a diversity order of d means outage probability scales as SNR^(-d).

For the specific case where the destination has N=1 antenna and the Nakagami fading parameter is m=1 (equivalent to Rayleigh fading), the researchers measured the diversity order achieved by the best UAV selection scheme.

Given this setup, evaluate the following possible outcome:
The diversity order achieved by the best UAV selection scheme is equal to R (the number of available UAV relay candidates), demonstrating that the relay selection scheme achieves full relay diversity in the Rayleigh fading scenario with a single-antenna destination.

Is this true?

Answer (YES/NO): YES